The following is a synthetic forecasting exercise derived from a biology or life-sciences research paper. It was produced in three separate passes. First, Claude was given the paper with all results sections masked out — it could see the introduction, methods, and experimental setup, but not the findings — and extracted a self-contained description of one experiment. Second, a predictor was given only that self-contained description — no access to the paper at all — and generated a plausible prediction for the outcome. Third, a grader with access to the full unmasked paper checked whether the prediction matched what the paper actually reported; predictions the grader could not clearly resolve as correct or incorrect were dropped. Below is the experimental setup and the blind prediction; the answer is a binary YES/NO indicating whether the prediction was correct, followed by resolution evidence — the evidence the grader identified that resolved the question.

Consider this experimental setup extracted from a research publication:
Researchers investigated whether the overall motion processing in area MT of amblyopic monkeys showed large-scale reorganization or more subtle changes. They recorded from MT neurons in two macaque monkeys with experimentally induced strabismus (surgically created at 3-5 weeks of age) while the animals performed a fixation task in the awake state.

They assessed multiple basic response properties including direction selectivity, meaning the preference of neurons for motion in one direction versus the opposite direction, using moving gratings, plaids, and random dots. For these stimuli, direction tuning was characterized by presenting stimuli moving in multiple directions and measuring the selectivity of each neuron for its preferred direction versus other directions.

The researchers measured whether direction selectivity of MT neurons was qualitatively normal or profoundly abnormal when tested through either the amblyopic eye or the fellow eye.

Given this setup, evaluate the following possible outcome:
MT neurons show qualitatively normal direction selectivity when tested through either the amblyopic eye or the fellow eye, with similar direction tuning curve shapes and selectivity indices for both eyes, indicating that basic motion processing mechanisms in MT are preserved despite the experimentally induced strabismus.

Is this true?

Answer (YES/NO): NO